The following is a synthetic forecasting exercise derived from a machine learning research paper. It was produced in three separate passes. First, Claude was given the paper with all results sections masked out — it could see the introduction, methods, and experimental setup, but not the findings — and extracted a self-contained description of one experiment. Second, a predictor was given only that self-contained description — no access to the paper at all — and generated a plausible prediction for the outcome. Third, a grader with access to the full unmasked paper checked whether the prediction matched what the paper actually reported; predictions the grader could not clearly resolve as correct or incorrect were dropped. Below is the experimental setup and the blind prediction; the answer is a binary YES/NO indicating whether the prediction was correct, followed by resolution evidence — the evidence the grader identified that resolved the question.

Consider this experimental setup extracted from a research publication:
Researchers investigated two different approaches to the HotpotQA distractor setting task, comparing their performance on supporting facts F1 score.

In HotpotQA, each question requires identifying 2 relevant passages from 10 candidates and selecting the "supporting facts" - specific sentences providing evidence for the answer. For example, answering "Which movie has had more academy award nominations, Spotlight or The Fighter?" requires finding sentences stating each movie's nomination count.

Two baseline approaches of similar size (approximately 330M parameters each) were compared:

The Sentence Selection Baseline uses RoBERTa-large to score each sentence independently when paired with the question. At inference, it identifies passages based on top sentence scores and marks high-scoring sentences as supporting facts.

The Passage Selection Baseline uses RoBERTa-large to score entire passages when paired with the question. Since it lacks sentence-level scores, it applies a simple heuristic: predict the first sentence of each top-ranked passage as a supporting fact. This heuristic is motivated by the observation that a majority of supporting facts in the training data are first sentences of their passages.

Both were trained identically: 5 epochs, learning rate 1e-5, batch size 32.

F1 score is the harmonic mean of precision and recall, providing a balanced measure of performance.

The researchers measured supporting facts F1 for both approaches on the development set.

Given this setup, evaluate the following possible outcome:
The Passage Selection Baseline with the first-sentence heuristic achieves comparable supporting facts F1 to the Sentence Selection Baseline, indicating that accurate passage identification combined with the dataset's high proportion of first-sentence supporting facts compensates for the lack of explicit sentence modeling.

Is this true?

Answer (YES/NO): NO